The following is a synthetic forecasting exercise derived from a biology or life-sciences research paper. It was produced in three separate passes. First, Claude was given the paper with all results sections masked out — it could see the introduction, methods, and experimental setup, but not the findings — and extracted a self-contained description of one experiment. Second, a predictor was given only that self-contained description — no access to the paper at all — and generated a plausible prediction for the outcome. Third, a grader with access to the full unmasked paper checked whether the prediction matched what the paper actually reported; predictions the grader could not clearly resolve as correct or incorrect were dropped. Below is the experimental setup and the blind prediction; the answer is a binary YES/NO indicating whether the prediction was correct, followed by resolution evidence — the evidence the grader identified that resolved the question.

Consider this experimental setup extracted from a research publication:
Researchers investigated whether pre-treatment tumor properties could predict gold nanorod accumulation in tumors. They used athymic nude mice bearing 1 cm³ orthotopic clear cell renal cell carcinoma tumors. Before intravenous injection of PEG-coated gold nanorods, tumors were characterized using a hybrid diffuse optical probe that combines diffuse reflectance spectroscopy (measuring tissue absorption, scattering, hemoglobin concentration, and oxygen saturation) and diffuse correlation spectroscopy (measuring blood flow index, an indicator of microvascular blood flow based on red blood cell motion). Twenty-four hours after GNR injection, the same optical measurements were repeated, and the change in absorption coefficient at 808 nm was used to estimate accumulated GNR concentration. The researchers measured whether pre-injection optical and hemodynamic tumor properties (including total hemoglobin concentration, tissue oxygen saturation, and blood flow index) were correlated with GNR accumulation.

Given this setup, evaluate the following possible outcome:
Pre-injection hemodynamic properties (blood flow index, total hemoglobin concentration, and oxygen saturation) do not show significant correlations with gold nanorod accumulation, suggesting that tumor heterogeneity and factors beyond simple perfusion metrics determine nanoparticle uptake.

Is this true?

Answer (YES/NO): YES